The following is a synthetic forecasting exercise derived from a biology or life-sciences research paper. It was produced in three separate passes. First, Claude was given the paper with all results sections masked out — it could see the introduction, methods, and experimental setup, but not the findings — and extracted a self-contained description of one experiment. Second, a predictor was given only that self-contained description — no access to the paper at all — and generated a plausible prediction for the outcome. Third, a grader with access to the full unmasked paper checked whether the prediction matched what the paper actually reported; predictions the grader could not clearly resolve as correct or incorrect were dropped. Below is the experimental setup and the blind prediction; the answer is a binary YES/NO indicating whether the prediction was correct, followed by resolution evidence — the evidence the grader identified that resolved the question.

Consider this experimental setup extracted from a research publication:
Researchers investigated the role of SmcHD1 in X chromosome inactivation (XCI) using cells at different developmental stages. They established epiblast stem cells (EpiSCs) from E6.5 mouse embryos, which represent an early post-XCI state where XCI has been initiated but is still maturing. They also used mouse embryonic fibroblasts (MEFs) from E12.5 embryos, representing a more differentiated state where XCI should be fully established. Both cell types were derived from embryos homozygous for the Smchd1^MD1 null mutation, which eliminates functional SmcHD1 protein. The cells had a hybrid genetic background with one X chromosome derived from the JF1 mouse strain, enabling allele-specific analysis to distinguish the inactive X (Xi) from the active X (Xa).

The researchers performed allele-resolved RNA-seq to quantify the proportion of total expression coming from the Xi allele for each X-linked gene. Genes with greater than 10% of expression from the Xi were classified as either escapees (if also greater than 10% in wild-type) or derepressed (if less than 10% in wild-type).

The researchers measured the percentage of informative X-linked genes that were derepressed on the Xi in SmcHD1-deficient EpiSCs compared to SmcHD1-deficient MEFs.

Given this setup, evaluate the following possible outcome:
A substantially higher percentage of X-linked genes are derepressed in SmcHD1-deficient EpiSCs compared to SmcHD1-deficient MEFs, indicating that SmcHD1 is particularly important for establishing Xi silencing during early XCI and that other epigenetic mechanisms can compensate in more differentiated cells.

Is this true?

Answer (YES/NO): NO